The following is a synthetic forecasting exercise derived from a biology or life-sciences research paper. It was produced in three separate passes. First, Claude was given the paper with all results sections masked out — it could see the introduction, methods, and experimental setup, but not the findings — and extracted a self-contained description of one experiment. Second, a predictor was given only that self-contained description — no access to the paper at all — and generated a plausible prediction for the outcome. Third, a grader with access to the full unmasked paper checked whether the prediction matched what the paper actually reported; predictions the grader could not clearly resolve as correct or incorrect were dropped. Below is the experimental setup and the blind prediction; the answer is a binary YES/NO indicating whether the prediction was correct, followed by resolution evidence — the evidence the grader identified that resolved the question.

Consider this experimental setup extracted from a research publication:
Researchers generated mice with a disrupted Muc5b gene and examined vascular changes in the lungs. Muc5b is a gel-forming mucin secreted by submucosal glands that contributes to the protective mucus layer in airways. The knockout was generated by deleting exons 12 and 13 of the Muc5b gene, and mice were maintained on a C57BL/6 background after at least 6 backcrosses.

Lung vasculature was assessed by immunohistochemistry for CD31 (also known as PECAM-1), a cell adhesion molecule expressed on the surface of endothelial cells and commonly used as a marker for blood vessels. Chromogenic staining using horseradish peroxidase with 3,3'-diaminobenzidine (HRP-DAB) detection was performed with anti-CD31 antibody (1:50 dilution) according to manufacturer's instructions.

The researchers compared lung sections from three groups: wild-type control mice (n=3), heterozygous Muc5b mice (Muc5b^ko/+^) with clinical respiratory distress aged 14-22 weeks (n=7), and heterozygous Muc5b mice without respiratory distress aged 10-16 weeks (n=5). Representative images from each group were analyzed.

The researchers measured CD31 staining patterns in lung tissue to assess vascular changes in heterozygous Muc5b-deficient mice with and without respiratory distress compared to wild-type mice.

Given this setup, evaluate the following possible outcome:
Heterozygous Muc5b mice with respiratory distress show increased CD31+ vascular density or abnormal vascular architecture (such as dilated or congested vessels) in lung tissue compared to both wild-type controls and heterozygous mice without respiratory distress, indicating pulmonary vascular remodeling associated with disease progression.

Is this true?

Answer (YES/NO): NO